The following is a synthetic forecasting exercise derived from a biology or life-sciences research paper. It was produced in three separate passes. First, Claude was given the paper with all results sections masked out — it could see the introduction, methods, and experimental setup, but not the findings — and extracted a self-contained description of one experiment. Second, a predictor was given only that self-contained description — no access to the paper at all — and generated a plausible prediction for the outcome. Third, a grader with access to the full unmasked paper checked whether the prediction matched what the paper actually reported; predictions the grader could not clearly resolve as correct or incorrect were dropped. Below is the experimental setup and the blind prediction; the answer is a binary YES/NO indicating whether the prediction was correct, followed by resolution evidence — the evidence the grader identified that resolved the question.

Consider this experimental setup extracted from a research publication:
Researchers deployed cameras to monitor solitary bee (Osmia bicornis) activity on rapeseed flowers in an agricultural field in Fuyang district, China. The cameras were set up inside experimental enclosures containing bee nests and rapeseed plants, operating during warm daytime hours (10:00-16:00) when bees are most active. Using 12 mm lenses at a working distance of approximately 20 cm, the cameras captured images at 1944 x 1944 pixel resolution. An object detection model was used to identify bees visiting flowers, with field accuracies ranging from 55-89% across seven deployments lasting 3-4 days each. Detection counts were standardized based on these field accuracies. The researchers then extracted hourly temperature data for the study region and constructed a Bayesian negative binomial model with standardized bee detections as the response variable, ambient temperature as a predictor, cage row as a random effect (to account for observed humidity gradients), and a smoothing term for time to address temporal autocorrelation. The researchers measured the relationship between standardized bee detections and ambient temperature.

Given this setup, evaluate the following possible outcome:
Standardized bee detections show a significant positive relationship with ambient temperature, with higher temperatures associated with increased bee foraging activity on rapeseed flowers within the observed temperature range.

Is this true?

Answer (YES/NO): YES